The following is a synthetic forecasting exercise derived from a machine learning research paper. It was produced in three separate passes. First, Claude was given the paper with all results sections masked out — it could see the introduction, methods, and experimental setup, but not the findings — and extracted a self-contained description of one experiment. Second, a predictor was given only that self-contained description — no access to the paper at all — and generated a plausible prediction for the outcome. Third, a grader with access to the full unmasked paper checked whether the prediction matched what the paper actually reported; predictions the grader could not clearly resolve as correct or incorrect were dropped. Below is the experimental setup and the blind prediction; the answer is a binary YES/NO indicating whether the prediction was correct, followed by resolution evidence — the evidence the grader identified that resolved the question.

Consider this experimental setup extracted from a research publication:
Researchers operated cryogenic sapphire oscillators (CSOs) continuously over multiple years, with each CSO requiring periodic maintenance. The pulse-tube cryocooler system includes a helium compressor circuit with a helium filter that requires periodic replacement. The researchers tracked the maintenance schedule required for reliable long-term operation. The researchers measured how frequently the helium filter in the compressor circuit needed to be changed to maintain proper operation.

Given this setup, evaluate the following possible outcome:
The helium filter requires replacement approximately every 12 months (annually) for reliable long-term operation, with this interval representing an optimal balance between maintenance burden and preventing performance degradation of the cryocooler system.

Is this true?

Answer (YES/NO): NO